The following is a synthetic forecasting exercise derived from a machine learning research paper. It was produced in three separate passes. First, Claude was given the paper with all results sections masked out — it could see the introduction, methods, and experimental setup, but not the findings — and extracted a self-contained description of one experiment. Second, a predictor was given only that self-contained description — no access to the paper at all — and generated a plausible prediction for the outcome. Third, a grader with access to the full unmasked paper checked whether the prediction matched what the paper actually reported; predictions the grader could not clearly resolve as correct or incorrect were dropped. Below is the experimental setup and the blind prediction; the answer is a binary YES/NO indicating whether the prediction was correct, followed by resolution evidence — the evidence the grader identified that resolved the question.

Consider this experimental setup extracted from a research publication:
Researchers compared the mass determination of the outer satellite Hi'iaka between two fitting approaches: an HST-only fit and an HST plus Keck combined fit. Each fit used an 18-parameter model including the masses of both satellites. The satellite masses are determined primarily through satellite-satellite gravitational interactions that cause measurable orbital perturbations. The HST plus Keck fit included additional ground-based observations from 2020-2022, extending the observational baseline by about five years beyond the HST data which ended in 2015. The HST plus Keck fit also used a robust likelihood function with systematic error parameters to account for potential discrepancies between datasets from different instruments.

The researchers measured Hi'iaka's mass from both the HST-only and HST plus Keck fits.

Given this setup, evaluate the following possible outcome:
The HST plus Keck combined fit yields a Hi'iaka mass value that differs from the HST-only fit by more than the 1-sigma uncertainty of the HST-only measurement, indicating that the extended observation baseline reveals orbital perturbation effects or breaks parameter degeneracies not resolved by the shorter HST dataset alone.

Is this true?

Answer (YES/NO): NO